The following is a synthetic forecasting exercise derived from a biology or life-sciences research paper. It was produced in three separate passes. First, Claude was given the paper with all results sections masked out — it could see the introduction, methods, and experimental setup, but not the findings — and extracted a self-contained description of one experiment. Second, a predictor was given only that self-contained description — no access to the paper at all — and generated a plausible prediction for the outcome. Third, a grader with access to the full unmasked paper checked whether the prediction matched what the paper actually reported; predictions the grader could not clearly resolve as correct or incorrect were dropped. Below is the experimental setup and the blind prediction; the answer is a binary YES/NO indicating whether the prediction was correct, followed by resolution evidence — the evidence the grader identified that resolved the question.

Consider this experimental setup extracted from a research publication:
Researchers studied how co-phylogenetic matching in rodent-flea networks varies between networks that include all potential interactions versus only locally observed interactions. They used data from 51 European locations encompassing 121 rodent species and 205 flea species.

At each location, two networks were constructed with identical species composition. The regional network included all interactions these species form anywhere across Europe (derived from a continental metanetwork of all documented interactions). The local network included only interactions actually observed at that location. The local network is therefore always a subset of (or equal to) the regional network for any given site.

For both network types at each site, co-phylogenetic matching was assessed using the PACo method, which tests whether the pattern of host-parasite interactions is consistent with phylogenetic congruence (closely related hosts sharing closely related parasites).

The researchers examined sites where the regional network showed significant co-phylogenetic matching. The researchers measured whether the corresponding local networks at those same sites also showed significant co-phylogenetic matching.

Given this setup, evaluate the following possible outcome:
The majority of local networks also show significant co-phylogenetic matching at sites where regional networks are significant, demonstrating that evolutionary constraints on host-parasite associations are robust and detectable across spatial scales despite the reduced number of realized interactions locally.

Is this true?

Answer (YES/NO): YES